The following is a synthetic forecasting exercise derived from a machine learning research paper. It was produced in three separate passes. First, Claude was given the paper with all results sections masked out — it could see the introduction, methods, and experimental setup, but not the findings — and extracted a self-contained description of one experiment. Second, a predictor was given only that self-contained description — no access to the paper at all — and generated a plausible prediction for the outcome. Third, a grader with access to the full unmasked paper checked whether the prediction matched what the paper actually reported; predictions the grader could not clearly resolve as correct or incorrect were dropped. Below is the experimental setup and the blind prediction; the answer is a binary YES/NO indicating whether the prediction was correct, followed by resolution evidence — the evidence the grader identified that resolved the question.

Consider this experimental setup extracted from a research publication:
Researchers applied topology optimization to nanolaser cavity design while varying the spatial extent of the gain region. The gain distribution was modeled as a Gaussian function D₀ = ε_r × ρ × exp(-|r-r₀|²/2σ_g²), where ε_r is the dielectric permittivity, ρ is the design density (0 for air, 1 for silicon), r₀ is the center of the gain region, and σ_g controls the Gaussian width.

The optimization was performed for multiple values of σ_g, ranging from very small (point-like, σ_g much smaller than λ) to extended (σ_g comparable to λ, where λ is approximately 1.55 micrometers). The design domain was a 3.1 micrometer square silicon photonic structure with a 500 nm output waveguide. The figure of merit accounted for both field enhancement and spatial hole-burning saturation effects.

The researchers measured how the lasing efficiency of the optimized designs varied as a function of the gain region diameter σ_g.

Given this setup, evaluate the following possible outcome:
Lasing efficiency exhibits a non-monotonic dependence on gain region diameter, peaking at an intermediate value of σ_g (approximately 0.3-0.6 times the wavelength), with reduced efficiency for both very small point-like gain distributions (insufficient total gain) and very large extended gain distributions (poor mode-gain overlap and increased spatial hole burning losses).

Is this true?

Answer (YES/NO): NO